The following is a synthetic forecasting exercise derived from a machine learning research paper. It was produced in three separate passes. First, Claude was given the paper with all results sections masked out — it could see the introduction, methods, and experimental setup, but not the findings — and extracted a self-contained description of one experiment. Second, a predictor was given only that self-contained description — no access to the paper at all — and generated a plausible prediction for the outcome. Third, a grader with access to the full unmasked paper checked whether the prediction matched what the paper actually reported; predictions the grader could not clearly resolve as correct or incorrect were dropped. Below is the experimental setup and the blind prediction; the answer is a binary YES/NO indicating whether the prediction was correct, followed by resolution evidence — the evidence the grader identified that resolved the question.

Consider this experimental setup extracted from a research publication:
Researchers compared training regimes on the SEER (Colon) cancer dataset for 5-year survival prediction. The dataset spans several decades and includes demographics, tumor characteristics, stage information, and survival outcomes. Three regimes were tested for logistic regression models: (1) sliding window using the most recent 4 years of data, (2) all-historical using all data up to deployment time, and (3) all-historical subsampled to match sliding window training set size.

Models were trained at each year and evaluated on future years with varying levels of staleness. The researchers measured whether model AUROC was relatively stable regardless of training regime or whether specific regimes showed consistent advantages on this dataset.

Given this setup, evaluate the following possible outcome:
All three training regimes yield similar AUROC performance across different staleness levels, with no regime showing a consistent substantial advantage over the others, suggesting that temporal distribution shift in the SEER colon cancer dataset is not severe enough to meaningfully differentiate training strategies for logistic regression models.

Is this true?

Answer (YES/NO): YES